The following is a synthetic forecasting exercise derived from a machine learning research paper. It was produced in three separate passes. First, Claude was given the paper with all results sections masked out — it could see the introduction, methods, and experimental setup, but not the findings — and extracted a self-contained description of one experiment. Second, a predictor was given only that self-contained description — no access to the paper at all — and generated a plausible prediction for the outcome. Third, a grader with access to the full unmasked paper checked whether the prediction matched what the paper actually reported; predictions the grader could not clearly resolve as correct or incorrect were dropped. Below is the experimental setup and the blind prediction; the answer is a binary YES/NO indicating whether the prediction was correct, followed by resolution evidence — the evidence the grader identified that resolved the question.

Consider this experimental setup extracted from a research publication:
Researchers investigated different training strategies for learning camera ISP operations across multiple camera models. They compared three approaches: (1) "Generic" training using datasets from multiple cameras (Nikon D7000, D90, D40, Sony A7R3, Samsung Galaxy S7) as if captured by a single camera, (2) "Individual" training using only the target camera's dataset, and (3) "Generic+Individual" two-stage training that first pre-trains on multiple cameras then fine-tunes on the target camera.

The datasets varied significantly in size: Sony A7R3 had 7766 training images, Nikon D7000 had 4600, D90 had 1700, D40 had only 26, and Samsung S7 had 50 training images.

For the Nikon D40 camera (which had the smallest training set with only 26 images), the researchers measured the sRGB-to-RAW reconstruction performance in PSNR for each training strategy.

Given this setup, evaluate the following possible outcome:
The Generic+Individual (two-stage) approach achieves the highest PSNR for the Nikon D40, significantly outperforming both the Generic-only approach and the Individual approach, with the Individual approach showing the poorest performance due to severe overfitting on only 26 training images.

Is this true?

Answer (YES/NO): NO